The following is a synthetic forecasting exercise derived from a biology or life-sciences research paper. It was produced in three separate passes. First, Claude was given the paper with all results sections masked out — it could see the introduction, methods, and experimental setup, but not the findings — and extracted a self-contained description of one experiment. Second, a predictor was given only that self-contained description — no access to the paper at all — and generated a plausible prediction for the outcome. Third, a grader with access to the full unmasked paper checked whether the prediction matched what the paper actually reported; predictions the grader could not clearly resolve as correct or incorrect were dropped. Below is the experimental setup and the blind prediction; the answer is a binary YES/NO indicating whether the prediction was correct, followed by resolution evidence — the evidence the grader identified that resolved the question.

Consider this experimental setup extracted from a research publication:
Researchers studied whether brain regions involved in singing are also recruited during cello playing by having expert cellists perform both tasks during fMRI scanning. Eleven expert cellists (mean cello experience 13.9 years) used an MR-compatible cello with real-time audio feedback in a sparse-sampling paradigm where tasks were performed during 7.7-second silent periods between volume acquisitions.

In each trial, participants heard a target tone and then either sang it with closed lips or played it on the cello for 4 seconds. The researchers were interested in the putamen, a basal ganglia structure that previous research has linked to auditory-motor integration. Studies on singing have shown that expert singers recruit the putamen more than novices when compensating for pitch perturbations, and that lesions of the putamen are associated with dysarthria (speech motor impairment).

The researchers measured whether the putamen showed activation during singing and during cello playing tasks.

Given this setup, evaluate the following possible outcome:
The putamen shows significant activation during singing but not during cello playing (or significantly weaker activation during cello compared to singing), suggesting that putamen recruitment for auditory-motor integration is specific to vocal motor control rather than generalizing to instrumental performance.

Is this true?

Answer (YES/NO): YES